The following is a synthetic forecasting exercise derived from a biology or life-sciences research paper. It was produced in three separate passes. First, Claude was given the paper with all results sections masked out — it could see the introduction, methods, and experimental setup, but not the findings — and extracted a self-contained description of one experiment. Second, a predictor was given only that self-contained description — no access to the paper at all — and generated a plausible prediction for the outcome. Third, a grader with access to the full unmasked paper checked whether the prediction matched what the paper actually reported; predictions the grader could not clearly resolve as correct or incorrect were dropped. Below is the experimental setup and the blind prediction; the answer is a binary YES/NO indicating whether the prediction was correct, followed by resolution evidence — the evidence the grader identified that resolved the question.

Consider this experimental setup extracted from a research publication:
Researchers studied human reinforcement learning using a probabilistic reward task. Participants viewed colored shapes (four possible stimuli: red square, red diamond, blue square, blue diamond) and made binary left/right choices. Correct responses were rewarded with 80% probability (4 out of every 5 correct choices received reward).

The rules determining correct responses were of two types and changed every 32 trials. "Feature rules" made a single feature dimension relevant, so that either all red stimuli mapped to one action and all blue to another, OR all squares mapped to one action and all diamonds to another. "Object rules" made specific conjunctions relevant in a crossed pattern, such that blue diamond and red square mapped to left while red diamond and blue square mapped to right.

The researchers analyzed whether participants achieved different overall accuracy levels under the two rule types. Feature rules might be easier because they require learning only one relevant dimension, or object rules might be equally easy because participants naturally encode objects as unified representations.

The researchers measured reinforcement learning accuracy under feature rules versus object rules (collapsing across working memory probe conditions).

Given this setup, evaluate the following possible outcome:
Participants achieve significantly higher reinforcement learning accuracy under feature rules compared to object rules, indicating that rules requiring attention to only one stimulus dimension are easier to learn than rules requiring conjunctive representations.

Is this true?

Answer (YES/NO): YES